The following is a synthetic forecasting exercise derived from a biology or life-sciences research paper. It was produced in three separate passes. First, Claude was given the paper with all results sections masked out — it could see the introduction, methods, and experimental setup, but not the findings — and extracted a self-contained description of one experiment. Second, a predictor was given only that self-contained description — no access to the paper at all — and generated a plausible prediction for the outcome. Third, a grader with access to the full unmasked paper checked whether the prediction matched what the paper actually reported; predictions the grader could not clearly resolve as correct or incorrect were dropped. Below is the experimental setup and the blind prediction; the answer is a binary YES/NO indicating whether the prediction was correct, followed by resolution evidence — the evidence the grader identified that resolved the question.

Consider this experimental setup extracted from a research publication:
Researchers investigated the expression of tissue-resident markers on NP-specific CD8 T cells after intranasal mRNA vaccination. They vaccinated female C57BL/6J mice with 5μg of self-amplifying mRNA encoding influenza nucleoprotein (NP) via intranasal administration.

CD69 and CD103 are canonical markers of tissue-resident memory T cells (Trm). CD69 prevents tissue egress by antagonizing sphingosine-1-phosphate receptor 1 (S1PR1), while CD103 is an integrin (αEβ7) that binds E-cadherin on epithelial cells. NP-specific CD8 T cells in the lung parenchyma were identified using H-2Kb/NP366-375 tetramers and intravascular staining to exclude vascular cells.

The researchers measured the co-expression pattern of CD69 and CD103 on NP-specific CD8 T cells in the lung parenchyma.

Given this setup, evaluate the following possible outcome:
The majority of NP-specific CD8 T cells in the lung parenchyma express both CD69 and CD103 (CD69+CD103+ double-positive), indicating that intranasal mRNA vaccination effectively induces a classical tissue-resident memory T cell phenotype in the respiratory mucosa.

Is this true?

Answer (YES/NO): YES